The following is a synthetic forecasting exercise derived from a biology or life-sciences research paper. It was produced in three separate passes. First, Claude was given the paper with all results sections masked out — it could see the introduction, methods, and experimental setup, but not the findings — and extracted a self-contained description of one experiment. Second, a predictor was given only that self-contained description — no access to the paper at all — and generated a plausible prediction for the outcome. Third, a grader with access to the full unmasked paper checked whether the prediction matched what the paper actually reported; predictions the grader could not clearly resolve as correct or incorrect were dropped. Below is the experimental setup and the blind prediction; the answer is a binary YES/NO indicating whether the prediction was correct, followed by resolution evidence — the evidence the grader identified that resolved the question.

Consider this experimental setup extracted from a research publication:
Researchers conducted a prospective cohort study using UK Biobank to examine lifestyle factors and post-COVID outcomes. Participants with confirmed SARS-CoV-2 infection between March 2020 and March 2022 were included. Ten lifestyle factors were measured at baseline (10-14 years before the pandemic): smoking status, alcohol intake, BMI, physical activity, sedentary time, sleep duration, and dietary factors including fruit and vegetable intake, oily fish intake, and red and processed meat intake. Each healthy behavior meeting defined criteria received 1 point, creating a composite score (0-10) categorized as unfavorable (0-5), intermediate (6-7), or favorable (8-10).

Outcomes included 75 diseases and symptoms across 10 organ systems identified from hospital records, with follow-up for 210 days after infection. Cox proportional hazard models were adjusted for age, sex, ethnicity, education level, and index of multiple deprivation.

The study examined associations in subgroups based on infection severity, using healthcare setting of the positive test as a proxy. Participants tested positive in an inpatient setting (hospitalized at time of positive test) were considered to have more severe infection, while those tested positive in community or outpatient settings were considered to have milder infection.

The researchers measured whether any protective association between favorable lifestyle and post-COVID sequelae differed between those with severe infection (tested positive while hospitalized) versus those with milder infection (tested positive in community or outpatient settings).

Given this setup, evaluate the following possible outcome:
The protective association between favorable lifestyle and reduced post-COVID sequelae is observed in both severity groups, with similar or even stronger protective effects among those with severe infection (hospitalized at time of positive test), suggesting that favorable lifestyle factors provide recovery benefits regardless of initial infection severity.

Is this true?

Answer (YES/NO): YES